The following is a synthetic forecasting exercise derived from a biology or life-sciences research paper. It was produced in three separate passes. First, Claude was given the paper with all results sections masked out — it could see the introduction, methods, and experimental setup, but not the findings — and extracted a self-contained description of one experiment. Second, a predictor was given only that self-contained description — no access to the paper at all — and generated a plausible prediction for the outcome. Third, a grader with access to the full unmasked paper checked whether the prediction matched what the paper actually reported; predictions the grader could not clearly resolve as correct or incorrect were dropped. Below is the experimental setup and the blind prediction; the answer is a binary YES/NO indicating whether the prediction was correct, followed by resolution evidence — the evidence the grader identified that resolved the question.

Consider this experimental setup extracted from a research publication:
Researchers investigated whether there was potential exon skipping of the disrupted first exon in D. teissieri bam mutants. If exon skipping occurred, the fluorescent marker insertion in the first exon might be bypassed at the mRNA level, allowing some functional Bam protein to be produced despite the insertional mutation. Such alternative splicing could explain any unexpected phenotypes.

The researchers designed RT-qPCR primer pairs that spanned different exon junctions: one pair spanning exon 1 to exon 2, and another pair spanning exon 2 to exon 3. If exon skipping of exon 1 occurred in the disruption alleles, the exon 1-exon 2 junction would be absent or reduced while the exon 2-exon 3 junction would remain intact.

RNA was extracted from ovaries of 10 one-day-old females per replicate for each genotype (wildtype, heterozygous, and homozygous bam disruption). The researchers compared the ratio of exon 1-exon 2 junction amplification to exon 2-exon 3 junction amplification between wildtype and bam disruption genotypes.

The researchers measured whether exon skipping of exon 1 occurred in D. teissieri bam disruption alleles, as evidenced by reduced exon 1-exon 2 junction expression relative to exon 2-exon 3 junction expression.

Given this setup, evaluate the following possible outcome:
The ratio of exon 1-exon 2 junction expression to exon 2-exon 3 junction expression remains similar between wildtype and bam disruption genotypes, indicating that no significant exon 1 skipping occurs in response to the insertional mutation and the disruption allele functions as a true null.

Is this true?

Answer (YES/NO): YES